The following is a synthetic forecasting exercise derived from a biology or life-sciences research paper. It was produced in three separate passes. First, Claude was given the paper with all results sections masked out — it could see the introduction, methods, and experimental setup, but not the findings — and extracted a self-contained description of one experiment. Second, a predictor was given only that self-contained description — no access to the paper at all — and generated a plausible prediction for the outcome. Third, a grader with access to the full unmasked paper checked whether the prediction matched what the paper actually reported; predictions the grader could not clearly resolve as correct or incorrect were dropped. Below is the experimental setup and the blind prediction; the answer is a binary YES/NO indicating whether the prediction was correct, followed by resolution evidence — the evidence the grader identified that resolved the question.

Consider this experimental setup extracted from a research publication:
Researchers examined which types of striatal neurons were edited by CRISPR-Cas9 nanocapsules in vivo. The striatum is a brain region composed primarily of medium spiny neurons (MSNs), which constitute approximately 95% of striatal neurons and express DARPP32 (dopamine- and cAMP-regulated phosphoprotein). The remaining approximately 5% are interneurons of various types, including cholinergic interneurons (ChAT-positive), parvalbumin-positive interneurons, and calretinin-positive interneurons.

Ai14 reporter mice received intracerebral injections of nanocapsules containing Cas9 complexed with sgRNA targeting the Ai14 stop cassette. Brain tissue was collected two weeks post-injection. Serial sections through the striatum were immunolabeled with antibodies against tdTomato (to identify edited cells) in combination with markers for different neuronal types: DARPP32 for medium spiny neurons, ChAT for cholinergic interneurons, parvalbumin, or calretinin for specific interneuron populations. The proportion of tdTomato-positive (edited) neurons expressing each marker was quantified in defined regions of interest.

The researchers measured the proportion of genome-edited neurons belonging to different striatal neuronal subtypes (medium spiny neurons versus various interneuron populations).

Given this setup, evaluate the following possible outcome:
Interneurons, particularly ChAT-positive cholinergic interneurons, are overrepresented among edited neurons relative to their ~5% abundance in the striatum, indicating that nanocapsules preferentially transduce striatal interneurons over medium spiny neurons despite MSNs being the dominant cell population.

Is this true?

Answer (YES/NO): NO